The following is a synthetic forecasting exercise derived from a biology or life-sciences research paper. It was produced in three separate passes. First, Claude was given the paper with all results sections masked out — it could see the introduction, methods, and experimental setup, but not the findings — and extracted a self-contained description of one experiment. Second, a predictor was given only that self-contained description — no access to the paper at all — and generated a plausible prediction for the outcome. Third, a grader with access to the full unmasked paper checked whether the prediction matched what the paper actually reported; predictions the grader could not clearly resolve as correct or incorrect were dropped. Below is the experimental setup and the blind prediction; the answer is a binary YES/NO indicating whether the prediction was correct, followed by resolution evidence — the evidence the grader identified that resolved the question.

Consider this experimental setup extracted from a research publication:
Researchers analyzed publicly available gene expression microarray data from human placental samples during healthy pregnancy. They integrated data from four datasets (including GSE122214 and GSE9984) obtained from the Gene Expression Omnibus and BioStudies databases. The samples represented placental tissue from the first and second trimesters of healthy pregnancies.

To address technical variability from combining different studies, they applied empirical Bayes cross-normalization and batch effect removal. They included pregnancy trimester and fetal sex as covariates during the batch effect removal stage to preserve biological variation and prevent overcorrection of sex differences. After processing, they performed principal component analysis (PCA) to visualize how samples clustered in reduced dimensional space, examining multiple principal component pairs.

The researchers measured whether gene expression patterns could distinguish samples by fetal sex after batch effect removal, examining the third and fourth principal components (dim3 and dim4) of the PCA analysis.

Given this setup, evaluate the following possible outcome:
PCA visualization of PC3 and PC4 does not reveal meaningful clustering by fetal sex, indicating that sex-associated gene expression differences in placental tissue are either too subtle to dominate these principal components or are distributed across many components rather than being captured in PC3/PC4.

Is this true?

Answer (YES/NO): NO